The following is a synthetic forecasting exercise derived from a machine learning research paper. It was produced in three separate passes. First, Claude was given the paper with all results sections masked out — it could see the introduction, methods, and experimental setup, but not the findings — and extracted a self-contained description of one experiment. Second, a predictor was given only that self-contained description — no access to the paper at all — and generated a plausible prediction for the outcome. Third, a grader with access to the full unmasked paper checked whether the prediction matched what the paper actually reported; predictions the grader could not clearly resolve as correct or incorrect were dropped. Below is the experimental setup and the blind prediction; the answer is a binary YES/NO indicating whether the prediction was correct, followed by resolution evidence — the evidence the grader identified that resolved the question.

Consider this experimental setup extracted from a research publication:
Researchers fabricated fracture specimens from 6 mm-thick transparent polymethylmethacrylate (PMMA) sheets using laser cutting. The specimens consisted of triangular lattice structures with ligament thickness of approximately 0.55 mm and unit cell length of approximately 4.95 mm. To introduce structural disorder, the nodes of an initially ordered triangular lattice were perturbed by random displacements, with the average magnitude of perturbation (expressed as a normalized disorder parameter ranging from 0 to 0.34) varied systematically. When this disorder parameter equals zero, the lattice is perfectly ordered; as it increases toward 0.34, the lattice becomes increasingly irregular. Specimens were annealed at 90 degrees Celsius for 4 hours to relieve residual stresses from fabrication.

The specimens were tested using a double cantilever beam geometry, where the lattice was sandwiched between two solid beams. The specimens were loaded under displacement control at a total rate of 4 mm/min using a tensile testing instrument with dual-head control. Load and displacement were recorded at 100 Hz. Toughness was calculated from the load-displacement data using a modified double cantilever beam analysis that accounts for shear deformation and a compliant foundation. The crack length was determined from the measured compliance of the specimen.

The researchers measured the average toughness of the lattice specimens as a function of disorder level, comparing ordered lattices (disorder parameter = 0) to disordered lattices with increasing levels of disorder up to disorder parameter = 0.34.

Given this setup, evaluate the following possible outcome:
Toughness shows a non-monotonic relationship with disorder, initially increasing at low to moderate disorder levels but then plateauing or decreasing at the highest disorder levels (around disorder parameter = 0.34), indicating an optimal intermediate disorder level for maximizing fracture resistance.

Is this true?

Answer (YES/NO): YES